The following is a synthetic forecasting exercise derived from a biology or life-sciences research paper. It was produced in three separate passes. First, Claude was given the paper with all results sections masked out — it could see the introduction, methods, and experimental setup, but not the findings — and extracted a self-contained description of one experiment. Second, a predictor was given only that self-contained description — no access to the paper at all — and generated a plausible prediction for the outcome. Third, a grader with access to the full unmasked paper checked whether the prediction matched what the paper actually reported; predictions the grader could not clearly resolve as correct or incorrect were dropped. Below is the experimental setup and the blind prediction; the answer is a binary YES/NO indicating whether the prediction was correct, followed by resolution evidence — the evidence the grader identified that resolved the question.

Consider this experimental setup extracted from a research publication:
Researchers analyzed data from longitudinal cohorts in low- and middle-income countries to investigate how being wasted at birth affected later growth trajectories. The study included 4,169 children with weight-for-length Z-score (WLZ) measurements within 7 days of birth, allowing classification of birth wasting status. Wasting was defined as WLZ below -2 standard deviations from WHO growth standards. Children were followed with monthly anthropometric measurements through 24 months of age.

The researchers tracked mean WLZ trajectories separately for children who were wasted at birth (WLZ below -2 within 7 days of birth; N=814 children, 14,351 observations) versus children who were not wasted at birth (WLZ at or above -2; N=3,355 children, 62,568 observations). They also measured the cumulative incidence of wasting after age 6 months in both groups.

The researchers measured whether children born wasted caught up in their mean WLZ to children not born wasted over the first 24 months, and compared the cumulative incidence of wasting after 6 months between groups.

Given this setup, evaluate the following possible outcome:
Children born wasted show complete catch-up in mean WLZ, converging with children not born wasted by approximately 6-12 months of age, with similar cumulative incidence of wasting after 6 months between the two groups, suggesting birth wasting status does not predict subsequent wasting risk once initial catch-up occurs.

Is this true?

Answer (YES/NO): NO